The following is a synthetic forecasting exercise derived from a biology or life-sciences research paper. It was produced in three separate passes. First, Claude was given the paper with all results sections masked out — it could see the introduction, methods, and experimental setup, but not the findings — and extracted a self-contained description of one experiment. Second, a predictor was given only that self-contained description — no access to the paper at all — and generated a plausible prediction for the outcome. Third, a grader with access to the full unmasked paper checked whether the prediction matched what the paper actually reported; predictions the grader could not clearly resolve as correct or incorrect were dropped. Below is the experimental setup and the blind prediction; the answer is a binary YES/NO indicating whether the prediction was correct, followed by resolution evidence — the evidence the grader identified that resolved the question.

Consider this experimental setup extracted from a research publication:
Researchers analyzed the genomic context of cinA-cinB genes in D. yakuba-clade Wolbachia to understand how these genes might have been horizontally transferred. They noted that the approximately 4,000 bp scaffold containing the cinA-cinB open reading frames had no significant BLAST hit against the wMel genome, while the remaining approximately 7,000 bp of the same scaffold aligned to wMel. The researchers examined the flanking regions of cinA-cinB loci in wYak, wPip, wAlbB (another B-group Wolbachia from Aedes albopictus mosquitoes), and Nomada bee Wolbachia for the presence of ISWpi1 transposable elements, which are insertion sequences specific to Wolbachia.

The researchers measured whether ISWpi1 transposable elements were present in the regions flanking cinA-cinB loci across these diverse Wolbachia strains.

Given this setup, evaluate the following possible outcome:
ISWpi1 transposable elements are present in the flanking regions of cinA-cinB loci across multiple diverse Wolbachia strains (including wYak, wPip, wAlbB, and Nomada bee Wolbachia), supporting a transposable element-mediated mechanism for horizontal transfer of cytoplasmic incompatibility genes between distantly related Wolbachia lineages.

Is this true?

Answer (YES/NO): NO